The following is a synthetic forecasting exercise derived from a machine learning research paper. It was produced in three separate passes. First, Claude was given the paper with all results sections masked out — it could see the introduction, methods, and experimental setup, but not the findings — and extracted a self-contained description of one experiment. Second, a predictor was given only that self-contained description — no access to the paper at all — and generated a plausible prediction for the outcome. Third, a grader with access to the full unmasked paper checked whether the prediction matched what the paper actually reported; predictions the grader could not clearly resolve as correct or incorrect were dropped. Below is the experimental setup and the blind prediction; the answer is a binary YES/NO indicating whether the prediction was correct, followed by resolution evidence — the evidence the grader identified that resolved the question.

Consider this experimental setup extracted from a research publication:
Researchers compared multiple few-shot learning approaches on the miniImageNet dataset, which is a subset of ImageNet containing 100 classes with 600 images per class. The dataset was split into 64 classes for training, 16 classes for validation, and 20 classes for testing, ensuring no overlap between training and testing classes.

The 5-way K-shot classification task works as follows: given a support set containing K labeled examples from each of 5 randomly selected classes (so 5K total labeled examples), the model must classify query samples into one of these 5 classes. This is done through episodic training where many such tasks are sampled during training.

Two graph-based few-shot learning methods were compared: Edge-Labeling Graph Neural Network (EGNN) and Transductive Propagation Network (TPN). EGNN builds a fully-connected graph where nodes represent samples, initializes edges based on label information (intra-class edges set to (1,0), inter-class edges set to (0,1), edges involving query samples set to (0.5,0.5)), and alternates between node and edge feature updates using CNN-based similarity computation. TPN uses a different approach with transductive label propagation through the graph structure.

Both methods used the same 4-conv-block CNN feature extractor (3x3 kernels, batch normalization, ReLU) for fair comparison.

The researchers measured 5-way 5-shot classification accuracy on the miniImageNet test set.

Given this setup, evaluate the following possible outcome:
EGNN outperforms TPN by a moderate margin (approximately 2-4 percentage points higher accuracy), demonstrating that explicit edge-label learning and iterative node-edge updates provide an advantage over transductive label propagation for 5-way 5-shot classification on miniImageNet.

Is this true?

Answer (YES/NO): NO